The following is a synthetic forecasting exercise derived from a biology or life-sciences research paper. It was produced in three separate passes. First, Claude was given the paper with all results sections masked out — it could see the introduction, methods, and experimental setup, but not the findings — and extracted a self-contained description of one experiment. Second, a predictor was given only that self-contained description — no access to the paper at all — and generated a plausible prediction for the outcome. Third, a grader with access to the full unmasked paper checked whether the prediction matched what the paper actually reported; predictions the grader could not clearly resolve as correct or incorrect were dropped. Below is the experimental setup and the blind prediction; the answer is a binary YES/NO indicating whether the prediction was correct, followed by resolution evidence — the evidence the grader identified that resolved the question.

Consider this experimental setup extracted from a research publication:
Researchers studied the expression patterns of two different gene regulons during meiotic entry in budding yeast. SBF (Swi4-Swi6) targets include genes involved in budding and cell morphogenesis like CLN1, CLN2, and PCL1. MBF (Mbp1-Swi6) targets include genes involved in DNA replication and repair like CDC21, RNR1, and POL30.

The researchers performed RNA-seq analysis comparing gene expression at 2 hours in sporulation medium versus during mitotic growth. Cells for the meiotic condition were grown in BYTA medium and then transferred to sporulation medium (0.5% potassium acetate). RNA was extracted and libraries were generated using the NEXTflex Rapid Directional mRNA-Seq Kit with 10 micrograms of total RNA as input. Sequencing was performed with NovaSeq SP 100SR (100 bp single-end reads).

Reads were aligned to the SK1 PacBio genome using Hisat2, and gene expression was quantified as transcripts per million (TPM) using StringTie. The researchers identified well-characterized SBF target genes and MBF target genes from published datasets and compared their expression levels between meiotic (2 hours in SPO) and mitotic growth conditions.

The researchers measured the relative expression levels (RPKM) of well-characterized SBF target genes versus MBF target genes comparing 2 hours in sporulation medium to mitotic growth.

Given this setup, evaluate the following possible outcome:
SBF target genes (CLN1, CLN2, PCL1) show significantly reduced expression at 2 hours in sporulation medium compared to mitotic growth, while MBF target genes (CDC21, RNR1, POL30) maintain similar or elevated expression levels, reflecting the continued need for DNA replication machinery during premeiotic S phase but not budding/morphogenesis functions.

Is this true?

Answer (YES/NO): YES